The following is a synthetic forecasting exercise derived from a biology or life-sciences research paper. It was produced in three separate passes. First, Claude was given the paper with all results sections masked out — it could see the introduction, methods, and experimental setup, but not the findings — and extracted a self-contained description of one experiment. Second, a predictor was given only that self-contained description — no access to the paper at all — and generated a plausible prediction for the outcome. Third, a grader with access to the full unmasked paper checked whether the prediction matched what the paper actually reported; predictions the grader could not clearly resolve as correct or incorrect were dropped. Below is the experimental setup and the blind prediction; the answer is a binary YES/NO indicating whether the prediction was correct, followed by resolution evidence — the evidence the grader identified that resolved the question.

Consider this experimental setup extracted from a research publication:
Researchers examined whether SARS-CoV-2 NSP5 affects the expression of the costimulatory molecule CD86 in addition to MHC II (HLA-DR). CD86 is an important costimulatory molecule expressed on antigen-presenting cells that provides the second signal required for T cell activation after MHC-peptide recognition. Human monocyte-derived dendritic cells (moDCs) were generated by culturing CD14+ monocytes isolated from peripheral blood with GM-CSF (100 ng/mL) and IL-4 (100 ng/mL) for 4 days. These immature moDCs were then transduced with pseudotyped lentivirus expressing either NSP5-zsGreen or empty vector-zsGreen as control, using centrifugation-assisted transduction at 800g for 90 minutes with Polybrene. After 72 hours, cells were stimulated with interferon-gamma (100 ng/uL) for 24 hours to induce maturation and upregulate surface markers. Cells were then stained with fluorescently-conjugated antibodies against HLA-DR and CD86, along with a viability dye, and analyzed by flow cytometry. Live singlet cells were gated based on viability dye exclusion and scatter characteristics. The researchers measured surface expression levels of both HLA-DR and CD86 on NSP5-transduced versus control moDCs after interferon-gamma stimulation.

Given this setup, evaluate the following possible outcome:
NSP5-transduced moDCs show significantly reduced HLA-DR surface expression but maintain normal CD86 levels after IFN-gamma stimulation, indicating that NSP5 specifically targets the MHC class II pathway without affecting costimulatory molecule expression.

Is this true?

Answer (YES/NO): YES